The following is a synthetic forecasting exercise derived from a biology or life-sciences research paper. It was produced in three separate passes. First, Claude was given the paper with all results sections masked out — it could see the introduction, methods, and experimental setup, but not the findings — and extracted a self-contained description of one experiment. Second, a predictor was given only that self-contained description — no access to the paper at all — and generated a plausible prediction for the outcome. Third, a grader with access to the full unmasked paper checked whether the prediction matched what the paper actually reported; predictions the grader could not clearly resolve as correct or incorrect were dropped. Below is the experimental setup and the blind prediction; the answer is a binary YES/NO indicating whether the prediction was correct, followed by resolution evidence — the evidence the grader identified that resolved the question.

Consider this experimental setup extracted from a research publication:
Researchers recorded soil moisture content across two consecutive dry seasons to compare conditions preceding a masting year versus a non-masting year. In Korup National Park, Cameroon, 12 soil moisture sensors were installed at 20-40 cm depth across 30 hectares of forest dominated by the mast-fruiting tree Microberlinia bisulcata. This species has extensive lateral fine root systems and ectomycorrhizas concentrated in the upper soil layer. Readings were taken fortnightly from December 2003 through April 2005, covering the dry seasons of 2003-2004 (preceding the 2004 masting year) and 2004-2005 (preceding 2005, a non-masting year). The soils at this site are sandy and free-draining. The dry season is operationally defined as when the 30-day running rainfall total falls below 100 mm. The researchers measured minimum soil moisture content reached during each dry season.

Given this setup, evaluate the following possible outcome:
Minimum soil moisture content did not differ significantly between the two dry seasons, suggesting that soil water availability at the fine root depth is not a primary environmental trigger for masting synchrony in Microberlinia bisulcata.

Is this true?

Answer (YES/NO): NO